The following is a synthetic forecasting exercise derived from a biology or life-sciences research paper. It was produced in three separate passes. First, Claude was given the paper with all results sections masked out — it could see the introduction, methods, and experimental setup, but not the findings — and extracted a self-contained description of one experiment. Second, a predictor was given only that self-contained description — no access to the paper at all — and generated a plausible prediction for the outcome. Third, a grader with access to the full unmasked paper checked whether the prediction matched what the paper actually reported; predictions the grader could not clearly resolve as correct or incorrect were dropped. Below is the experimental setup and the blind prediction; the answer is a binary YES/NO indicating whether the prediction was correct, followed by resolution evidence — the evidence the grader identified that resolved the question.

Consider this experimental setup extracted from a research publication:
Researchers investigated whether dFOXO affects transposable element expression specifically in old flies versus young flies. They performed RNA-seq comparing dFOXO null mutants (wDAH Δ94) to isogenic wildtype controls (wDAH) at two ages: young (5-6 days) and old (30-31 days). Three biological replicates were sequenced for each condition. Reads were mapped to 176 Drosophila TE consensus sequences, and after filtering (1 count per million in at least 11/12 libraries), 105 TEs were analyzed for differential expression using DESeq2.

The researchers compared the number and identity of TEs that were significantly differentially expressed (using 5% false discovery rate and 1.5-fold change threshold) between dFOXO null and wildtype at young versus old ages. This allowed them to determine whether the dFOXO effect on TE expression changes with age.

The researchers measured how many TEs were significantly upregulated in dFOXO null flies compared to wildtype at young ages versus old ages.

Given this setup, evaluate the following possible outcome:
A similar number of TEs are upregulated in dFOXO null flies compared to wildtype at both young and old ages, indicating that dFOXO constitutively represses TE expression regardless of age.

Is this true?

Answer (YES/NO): NO